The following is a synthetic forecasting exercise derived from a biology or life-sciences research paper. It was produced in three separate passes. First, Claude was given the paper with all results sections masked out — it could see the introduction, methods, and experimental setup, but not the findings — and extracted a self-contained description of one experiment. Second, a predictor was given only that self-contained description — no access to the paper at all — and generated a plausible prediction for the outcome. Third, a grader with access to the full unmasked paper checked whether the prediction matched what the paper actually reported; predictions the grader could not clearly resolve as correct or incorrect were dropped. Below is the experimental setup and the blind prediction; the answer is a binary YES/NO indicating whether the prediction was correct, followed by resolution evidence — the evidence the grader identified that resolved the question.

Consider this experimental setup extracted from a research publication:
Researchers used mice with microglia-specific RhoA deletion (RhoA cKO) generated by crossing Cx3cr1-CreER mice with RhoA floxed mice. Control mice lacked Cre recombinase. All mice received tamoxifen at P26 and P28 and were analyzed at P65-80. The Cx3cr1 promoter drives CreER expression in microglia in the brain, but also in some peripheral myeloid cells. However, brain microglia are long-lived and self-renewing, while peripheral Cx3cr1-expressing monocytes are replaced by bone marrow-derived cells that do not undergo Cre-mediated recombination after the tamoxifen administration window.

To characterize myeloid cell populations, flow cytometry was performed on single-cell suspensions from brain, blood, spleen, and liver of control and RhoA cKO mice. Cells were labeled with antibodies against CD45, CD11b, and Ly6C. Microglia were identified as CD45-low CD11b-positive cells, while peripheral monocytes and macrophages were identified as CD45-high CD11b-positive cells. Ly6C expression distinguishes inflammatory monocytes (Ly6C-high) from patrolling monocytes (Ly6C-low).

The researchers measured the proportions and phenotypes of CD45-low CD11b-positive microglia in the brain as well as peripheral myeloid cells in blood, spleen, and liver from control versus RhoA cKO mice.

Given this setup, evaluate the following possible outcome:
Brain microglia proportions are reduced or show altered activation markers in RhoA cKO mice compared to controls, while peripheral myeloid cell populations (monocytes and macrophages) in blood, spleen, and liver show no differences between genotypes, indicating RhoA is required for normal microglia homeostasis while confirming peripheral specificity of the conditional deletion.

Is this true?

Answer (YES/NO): YES